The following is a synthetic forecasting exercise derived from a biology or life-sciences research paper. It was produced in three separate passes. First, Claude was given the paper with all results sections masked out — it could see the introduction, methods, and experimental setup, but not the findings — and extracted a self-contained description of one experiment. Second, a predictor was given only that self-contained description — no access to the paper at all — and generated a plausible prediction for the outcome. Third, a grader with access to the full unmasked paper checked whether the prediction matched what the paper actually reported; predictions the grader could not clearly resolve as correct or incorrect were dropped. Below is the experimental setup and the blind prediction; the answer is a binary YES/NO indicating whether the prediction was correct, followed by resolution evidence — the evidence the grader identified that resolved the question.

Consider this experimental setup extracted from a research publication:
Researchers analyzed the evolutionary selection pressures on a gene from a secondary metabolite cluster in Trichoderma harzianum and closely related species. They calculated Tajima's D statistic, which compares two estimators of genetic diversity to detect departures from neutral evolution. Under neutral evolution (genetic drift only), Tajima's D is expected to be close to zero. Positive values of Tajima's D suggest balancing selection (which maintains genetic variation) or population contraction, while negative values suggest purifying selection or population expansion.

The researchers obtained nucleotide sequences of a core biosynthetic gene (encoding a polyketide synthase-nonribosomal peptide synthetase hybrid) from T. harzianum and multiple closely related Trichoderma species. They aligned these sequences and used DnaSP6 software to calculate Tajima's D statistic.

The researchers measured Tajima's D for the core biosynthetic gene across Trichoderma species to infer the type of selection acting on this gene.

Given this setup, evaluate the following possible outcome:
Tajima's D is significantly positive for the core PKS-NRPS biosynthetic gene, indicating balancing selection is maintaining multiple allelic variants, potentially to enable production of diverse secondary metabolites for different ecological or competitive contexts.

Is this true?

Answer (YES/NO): YES